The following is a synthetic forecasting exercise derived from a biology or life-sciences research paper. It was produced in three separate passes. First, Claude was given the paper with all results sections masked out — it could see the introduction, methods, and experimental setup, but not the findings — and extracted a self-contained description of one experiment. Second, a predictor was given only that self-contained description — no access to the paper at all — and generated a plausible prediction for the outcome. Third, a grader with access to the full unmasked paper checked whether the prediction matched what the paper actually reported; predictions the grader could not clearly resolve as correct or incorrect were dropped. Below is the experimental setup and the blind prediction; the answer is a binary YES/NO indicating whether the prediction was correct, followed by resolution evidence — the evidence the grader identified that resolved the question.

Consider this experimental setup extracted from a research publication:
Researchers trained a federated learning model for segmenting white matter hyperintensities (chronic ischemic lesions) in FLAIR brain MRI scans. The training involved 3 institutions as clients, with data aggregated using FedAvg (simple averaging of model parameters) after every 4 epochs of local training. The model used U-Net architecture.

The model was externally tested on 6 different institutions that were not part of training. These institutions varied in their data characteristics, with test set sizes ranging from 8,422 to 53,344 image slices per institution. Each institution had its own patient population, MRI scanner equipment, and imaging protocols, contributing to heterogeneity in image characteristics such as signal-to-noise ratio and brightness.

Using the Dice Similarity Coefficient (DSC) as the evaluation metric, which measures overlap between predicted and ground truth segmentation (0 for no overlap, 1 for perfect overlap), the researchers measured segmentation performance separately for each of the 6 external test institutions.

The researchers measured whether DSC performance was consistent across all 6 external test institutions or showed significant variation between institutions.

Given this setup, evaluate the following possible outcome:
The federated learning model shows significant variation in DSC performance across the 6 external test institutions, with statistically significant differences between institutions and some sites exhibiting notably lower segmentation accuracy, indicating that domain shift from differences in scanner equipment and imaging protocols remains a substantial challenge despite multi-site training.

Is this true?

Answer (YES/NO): NO